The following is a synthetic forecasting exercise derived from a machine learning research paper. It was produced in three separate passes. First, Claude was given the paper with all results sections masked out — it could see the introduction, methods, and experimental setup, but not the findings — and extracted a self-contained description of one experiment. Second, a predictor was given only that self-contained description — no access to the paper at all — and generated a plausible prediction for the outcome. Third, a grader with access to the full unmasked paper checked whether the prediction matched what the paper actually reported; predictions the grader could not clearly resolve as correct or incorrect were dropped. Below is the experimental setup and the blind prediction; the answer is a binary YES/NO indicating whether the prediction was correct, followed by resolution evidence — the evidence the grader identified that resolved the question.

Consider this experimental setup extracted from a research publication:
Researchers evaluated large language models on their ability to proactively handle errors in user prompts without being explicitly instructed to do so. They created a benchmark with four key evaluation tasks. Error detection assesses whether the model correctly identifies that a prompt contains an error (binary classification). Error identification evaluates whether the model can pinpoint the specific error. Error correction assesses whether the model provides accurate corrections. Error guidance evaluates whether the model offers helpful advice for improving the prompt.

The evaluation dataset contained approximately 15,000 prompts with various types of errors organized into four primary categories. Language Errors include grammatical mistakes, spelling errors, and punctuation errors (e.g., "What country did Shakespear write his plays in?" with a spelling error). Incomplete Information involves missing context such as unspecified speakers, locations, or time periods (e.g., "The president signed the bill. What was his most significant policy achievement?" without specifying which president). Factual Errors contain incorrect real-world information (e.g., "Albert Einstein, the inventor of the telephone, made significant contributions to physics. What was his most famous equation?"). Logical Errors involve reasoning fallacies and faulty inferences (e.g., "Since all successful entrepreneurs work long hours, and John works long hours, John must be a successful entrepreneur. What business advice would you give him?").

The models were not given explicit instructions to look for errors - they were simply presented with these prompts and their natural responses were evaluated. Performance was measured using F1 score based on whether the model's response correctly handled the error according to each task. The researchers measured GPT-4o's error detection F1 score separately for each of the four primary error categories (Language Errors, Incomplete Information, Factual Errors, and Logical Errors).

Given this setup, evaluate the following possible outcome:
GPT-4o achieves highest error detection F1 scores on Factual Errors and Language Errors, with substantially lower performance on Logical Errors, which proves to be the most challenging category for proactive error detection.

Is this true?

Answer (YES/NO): NO